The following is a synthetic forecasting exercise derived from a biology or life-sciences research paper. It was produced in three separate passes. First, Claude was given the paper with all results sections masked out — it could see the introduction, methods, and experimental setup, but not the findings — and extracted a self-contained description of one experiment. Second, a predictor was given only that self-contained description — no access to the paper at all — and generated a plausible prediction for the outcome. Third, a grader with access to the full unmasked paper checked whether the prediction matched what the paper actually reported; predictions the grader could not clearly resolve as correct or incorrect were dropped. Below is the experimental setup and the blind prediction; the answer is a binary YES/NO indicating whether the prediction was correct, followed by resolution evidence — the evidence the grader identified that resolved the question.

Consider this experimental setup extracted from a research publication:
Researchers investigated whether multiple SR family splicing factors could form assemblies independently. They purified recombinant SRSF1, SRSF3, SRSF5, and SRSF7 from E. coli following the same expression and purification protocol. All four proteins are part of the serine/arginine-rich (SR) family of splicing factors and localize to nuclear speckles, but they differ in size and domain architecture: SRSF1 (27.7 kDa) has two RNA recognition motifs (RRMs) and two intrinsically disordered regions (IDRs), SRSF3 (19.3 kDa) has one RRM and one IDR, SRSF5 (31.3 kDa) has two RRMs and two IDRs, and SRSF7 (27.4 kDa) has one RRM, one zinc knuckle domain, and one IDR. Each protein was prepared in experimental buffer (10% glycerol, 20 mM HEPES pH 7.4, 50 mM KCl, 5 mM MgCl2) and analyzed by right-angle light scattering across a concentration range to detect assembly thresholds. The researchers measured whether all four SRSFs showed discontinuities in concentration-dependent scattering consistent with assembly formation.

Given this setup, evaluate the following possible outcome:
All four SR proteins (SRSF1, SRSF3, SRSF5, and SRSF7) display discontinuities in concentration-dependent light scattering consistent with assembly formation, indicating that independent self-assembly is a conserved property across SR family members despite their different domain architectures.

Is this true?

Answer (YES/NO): YES